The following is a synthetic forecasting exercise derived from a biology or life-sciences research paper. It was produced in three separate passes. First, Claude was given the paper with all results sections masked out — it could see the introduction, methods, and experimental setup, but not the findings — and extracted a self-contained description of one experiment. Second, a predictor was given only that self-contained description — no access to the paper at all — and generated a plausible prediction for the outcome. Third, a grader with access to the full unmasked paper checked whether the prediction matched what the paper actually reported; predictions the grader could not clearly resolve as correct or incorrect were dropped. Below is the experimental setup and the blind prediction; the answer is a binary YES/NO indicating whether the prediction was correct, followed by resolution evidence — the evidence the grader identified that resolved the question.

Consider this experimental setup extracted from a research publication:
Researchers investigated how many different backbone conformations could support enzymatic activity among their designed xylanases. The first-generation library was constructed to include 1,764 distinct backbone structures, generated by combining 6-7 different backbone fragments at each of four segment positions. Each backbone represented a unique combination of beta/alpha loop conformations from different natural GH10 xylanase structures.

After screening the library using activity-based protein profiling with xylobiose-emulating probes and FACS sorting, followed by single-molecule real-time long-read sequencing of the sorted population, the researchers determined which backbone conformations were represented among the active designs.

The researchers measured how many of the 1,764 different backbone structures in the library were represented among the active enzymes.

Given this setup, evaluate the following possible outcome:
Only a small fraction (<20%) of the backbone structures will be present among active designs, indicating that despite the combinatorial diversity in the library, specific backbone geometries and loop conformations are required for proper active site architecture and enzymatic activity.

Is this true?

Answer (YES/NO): NO